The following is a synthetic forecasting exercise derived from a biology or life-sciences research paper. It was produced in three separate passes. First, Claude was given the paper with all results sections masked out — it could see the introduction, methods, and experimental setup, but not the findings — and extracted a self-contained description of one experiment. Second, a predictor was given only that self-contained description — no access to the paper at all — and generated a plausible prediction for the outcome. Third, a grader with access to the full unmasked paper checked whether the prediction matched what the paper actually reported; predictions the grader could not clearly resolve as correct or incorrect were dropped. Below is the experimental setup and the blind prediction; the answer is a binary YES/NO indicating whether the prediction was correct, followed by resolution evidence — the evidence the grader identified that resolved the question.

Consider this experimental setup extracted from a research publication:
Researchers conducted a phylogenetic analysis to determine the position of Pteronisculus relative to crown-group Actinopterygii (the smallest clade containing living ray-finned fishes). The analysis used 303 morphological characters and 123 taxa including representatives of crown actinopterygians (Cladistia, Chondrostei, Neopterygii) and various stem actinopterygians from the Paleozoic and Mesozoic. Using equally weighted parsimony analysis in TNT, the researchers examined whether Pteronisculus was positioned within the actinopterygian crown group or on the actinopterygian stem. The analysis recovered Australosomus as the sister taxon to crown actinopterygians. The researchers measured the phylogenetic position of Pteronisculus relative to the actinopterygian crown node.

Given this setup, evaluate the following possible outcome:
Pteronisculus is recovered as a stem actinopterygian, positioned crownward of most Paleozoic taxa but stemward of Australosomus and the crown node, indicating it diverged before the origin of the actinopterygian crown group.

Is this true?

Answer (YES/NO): YES